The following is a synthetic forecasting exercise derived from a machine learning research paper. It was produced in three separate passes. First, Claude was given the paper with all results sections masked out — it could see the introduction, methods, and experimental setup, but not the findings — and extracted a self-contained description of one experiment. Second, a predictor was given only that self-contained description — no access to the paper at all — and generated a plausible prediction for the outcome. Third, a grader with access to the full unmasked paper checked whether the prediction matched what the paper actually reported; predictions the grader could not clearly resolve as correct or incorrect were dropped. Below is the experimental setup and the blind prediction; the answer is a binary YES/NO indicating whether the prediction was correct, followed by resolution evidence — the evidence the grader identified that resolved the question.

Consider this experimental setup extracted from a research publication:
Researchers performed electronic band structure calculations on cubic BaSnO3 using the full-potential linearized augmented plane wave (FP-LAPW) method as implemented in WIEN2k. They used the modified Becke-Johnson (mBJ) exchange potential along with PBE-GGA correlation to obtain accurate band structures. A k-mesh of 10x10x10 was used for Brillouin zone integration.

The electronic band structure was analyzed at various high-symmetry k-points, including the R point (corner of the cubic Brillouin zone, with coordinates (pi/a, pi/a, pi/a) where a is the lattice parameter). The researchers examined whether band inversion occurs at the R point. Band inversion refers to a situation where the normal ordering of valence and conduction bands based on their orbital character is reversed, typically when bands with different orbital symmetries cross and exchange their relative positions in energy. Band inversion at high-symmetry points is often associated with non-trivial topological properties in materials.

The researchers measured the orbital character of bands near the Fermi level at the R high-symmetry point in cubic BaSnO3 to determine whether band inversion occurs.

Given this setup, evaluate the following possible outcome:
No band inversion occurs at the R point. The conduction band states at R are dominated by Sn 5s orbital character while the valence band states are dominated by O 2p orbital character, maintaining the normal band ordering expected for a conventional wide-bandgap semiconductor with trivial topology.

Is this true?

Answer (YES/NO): NO